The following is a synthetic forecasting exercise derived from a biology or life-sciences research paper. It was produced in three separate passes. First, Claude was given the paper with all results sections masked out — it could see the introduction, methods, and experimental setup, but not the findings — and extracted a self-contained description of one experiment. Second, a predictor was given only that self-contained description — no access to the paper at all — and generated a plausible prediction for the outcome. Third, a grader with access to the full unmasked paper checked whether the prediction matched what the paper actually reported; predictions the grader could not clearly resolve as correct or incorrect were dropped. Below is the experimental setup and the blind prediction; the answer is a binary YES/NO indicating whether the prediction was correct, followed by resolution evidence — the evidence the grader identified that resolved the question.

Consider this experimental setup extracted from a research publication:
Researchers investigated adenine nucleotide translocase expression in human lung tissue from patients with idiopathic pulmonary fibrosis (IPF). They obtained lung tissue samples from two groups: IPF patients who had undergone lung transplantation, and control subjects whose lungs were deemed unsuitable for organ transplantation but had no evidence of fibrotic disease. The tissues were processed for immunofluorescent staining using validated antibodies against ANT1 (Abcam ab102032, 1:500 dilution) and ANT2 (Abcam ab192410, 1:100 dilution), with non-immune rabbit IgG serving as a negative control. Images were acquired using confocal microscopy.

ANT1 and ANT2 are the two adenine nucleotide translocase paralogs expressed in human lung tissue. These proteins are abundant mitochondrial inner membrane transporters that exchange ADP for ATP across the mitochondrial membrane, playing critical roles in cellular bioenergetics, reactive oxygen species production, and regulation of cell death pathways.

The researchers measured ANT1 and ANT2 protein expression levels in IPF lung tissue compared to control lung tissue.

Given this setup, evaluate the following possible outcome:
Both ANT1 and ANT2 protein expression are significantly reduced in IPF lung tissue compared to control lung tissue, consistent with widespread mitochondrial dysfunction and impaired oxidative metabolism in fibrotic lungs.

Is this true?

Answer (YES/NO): NO